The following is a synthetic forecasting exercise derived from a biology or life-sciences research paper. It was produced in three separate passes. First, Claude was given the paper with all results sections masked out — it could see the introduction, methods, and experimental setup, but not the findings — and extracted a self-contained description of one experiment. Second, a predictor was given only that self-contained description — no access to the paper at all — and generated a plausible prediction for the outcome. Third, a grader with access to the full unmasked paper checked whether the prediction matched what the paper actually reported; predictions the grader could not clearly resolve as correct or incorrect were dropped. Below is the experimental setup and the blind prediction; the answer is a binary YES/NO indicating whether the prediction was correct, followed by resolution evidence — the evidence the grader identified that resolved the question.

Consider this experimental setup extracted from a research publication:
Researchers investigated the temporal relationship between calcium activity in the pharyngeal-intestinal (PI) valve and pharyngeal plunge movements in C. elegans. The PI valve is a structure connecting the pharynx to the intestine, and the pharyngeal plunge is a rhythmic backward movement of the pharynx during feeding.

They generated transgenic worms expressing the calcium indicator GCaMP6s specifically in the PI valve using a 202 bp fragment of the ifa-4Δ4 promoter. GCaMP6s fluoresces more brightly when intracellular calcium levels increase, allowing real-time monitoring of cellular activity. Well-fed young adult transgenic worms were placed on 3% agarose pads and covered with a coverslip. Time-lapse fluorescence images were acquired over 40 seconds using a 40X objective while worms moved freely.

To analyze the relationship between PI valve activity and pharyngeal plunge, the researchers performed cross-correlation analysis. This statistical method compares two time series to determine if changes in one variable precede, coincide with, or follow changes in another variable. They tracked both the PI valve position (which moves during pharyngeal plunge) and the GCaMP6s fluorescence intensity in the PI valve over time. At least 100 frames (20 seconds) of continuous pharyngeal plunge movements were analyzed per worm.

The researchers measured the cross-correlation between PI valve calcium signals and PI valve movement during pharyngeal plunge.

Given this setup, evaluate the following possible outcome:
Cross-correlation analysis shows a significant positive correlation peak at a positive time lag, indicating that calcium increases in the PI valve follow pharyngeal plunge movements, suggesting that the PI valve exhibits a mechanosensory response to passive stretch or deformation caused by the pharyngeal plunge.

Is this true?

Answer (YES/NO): NO